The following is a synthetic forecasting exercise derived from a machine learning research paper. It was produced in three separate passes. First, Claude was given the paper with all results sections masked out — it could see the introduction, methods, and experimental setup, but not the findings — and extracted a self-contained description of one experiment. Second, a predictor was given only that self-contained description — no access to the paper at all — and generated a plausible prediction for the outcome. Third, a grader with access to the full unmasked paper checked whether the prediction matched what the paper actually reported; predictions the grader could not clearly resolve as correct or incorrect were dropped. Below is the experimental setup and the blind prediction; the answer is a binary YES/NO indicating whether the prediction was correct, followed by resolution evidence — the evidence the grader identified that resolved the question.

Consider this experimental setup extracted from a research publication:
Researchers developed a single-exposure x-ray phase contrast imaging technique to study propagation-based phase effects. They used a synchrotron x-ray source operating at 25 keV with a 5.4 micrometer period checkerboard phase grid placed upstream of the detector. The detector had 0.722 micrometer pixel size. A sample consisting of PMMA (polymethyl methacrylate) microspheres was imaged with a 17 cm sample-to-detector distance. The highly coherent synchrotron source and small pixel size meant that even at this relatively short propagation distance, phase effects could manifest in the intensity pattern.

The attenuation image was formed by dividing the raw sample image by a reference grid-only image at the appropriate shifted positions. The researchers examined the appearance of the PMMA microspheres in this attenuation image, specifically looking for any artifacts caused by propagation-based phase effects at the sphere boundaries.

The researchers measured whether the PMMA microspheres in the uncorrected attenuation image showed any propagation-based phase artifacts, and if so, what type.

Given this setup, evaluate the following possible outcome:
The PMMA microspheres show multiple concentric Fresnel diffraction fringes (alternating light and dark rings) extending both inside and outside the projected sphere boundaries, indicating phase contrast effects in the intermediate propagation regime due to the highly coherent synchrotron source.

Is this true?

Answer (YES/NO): NO